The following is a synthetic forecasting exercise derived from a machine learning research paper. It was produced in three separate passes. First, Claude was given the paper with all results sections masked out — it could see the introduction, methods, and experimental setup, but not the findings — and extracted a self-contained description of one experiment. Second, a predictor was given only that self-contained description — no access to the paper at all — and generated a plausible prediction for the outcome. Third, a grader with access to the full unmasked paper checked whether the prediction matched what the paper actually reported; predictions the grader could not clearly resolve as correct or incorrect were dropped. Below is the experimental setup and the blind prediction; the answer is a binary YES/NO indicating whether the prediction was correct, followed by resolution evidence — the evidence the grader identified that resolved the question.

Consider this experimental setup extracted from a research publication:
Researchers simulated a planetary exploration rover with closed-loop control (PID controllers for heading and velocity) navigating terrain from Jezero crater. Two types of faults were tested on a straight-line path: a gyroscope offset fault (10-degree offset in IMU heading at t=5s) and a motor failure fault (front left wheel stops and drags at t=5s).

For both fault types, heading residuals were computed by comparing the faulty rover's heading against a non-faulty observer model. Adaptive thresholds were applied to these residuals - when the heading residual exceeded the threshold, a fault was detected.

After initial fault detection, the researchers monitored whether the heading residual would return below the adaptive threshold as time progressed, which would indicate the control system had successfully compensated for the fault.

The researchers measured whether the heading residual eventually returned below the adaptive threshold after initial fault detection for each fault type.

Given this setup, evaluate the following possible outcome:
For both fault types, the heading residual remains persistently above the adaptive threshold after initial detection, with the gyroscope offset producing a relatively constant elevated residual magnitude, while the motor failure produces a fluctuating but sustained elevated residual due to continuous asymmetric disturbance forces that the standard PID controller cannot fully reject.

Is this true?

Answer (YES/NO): NO